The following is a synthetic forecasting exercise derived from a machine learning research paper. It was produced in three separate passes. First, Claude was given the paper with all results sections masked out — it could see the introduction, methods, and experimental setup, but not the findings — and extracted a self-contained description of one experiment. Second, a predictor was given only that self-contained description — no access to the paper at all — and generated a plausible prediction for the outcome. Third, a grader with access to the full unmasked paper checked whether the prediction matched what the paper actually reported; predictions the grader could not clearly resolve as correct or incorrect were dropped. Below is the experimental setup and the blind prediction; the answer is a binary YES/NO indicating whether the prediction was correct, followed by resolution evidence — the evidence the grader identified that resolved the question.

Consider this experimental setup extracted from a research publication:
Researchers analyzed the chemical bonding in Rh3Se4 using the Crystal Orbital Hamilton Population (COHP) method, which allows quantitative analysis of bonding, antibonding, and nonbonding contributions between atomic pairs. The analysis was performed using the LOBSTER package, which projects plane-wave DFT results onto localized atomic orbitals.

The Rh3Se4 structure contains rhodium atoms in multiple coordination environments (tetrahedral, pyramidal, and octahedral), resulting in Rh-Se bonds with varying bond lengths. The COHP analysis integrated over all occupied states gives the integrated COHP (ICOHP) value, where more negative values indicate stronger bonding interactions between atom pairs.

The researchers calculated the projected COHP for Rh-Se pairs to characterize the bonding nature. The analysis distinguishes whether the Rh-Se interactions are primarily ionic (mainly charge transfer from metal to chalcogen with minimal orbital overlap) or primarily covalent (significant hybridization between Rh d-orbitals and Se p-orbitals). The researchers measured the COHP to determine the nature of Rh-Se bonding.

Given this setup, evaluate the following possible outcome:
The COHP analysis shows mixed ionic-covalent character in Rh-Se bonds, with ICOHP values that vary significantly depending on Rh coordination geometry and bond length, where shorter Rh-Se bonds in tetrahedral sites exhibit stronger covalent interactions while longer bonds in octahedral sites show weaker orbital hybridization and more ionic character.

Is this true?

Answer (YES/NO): NO